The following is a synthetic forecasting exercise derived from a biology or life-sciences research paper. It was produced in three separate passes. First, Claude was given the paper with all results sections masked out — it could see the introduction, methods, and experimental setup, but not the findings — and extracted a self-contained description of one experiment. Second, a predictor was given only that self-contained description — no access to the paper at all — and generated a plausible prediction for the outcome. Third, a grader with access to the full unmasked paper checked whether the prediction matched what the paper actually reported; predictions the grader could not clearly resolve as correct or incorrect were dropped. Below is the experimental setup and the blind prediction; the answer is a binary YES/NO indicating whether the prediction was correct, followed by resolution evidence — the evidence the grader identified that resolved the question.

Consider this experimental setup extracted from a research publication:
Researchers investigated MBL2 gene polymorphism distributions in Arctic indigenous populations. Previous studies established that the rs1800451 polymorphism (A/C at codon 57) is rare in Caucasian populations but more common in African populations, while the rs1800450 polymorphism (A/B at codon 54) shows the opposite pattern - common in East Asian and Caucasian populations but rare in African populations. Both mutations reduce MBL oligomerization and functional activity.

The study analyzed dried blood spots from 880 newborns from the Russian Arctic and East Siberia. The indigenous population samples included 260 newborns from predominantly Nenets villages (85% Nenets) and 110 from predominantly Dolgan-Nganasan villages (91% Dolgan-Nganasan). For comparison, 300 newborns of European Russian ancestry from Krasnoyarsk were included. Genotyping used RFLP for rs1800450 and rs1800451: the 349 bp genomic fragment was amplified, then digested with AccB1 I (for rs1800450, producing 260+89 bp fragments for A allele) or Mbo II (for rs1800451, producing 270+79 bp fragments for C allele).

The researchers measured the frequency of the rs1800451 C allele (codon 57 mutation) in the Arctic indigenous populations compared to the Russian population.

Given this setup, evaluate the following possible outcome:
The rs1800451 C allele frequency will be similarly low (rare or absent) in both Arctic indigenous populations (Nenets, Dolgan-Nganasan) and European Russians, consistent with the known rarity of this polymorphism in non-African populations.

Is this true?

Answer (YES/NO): YES